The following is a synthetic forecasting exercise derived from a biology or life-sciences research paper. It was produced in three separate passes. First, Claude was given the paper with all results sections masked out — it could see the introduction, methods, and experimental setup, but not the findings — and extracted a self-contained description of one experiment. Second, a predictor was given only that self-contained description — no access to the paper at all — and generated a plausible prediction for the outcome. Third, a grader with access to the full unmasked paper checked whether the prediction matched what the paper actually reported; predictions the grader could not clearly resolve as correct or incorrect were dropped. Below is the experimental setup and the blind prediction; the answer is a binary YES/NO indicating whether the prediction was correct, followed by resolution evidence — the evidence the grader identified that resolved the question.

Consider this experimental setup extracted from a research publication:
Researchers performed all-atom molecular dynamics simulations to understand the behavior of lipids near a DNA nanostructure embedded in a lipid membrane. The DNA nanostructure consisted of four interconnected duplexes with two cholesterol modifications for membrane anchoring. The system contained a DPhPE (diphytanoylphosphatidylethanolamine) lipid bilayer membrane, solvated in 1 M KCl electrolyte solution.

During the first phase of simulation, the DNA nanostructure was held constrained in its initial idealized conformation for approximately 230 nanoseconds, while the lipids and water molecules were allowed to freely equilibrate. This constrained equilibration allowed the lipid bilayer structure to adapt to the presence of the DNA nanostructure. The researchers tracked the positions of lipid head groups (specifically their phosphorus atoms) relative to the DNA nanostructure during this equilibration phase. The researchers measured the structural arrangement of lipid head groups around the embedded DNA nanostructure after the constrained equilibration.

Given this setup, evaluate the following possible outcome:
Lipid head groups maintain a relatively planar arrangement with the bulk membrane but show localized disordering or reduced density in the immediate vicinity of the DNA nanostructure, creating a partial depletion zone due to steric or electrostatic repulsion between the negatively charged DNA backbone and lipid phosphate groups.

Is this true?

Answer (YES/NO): NO